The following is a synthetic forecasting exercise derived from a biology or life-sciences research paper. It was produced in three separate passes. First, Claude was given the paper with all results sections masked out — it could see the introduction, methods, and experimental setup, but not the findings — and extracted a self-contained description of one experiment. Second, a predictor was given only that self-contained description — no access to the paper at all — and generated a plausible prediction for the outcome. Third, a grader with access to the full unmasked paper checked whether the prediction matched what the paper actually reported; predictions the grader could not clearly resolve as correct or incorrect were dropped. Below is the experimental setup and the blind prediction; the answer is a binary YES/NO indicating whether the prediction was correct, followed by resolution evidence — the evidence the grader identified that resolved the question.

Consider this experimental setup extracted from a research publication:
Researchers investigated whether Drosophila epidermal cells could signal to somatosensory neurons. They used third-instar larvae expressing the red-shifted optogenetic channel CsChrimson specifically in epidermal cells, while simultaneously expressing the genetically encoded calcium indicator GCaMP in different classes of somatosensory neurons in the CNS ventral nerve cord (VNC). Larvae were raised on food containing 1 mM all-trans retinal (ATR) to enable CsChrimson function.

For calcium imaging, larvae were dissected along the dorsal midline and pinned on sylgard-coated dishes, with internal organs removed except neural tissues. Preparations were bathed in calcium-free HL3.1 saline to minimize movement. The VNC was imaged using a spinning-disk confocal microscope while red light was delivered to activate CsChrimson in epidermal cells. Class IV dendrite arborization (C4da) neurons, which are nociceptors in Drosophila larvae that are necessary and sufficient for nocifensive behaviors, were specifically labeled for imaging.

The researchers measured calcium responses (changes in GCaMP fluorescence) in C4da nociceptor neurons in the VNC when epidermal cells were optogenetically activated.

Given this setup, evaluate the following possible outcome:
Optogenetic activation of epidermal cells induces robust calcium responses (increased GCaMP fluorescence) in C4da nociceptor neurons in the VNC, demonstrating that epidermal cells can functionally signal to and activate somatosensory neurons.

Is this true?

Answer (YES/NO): YES